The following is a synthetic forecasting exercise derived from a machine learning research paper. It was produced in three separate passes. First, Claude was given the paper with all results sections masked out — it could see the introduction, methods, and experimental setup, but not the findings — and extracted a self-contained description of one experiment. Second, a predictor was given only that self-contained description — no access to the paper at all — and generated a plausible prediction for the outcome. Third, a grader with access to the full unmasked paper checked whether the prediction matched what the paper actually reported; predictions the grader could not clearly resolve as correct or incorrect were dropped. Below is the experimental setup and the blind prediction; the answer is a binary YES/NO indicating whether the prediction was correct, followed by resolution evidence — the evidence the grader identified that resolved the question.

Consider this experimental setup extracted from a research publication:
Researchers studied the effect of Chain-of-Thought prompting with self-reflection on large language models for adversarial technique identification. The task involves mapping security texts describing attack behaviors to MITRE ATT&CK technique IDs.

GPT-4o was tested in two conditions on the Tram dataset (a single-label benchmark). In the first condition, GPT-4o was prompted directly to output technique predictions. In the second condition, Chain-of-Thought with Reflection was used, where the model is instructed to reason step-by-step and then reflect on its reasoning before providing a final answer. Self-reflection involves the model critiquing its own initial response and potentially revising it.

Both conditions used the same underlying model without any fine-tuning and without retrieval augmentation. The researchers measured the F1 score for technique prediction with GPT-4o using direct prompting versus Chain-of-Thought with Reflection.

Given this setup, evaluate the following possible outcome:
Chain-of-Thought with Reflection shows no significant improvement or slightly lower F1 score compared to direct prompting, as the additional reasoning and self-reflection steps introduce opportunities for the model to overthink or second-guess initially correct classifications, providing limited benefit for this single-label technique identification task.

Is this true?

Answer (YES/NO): NO